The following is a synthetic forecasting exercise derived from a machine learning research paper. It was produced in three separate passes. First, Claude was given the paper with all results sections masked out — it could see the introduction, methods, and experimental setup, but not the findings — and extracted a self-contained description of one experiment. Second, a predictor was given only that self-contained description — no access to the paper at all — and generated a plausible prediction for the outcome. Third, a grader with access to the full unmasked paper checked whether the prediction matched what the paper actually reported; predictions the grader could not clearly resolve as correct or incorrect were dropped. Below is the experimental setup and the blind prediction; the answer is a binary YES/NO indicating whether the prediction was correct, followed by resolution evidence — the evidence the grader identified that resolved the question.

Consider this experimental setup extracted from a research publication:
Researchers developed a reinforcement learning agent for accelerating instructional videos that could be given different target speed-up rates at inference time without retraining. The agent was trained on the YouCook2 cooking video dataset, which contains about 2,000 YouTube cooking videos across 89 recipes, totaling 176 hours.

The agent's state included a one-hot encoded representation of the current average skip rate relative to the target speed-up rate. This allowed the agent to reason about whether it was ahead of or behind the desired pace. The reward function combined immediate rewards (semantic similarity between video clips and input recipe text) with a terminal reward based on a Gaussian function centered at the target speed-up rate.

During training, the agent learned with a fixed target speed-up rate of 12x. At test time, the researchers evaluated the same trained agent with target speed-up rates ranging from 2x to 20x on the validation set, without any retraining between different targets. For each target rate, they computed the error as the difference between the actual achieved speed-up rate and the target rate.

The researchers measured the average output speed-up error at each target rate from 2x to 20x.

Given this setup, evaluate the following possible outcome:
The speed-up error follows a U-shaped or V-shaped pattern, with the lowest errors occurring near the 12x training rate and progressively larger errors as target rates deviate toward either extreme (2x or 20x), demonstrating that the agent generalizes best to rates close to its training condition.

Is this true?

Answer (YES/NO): NO